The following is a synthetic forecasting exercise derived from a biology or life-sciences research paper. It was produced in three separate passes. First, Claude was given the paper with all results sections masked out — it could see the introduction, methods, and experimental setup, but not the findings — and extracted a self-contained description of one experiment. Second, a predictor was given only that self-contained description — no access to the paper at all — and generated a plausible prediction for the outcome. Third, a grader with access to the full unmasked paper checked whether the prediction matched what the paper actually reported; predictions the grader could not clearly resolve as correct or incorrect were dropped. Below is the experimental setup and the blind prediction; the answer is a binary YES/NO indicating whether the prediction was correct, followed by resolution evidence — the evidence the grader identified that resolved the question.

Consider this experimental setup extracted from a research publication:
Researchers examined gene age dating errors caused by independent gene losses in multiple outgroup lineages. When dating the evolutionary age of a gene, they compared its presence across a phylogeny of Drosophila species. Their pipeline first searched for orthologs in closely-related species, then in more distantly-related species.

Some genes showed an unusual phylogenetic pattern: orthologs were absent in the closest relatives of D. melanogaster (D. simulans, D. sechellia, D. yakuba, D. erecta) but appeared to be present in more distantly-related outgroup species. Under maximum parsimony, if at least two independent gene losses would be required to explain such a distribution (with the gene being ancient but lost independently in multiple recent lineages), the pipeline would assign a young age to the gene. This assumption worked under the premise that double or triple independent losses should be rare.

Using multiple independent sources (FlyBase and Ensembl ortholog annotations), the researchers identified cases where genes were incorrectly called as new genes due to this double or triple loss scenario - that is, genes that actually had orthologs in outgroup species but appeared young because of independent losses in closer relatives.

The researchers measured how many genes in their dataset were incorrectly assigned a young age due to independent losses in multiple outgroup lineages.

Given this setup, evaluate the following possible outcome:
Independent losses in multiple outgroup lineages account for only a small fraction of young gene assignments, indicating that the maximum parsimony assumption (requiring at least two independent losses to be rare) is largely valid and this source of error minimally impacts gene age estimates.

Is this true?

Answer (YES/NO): YES